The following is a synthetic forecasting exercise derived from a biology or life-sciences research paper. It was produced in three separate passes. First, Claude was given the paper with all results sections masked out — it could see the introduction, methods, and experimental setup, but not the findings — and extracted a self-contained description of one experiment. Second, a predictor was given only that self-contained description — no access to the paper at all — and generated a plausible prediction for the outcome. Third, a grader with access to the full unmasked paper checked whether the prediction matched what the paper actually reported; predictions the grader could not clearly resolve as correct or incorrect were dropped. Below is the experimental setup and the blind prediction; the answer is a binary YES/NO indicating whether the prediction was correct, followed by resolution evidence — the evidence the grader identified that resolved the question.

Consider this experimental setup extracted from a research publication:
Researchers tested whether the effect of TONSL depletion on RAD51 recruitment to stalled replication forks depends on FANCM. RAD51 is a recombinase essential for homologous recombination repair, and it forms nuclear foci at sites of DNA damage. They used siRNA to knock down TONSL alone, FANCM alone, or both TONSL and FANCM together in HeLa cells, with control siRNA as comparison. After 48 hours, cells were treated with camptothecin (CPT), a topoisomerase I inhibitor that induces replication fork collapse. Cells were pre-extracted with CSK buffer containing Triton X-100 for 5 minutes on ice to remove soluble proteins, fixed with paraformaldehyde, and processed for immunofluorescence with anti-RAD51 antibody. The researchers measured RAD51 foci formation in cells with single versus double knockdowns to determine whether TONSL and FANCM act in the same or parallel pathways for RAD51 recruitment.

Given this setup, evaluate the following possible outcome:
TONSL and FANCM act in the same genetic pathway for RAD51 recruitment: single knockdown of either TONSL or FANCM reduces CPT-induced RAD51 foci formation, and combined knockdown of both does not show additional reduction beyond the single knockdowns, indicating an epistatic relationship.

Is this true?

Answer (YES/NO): YES